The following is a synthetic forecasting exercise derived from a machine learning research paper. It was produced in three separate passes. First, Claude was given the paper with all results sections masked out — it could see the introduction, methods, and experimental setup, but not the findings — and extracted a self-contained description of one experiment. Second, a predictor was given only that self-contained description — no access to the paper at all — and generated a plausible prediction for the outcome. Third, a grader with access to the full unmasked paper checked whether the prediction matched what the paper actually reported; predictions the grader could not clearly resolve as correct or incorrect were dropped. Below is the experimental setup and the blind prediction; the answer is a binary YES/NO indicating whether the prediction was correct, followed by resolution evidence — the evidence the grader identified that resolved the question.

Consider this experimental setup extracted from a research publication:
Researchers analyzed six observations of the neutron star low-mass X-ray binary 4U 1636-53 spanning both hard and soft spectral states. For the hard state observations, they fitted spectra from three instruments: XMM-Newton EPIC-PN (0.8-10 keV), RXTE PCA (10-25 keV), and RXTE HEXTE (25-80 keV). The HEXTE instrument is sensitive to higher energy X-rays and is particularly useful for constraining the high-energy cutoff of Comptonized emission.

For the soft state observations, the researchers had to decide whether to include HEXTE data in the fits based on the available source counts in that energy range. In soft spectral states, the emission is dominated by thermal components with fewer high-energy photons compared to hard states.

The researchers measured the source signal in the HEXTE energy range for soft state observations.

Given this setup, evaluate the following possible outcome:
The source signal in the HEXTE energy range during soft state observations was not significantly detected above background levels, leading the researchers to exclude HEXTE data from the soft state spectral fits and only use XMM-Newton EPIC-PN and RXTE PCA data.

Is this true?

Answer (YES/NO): YES